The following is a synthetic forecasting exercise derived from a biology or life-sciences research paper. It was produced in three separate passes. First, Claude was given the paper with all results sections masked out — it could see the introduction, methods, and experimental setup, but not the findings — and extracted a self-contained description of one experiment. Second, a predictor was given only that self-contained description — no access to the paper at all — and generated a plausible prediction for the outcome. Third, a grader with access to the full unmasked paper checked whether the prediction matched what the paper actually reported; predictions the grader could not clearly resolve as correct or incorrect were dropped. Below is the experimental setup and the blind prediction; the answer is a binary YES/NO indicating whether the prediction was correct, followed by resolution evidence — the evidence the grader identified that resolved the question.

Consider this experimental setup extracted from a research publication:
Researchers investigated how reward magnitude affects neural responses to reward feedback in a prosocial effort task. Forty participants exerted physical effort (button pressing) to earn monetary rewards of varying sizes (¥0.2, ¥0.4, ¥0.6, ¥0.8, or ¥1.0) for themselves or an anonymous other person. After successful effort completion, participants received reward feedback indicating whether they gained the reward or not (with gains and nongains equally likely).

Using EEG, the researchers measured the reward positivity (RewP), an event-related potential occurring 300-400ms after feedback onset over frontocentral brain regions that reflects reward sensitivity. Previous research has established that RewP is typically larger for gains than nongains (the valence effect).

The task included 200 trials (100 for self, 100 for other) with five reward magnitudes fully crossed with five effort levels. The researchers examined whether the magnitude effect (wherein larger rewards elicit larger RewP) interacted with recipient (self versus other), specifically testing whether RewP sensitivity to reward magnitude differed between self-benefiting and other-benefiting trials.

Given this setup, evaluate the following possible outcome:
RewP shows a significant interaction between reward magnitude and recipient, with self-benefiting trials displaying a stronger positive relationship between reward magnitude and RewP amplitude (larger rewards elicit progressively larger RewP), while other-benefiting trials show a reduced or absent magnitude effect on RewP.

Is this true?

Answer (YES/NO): NO